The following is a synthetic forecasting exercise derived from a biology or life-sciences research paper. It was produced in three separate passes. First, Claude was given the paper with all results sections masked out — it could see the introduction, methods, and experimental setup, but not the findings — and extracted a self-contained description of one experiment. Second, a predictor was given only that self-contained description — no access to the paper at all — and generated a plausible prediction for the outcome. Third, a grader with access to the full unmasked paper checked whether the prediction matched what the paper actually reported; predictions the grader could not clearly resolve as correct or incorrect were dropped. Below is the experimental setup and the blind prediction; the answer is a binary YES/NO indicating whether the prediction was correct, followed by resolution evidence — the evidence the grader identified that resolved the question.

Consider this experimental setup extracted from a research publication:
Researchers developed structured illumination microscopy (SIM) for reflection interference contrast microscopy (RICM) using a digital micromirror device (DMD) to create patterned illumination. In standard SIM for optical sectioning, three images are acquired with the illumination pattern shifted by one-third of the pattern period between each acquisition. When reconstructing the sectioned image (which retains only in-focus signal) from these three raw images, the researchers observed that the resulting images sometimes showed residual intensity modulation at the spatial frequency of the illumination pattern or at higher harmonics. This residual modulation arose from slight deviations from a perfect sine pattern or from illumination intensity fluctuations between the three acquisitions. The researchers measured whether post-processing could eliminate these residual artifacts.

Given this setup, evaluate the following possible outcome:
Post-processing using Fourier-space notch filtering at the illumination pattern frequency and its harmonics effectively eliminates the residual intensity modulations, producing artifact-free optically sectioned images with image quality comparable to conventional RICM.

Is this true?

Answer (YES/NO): NO